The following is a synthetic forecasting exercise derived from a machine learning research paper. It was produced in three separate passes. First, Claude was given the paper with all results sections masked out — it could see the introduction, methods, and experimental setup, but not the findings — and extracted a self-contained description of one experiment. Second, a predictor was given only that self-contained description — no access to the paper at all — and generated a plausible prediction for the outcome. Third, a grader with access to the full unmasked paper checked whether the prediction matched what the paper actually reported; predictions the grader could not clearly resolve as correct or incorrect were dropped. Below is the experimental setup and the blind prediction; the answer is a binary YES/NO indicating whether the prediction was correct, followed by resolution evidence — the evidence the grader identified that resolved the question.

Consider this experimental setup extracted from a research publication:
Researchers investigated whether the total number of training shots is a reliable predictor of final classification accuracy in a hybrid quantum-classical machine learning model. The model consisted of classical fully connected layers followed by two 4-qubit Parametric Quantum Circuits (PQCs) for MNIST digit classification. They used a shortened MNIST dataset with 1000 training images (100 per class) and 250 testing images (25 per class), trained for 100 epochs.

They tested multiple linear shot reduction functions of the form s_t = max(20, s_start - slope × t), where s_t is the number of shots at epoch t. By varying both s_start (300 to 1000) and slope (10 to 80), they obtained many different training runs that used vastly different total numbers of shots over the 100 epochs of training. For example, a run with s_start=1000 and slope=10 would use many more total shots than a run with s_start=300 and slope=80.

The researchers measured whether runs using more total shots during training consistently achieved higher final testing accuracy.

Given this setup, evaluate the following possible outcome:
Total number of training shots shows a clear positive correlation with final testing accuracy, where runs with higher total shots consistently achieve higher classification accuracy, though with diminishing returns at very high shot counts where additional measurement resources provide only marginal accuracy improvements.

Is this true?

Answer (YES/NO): NO